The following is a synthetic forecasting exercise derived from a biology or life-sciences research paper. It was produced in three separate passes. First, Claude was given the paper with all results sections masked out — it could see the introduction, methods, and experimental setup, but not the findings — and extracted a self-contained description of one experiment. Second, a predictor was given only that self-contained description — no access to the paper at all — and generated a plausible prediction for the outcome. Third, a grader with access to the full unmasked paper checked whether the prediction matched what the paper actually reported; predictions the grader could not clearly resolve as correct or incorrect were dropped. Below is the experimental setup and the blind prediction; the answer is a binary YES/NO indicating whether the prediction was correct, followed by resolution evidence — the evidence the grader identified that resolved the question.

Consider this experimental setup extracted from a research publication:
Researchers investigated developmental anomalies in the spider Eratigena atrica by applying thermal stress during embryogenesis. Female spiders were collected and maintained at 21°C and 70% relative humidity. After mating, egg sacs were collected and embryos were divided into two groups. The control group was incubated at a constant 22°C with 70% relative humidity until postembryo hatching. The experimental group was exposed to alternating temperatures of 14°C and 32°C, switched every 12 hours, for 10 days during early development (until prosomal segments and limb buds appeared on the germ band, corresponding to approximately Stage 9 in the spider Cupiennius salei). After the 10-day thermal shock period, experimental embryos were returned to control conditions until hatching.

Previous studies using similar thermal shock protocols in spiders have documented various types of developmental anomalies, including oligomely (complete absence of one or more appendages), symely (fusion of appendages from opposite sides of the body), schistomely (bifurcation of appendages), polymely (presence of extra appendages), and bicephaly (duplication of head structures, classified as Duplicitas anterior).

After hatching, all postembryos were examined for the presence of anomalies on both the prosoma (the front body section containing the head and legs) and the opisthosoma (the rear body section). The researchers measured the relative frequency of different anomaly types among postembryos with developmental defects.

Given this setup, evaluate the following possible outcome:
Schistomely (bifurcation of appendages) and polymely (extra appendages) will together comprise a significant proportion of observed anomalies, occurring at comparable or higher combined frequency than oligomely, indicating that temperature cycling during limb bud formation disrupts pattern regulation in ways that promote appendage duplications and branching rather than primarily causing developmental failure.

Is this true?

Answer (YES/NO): NO